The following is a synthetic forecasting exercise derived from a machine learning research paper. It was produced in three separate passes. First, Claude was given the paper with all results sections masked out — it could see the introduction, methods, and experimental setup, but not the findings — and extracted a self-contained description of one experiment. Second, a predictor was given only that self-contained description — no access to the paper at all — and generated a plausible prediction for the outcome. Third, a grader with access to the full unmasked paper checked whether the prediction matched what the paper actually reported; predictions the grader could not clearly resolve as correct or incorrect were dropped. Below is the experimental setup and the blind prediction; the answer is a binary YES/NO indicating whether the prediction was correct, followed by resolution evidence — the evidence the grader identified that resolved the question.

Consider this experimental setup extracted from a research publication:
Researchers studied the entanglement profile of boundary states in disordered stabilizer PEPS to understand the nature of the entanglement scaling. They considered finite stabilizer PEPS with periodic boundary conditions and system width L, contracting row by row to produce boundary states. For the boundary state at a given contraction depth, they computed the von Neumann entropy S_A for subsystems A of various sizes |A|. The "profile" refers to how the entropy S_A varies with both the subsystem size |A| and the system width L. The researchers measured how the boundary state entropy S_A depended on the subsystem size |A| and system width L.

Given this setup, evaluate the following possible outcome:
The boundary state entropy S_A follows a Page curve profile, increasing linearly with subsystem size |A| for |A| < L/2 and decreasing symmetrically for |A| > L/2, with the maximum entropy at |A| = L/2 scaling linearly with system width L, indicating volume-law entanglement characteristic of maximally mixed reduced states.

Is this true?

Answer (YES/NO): NO